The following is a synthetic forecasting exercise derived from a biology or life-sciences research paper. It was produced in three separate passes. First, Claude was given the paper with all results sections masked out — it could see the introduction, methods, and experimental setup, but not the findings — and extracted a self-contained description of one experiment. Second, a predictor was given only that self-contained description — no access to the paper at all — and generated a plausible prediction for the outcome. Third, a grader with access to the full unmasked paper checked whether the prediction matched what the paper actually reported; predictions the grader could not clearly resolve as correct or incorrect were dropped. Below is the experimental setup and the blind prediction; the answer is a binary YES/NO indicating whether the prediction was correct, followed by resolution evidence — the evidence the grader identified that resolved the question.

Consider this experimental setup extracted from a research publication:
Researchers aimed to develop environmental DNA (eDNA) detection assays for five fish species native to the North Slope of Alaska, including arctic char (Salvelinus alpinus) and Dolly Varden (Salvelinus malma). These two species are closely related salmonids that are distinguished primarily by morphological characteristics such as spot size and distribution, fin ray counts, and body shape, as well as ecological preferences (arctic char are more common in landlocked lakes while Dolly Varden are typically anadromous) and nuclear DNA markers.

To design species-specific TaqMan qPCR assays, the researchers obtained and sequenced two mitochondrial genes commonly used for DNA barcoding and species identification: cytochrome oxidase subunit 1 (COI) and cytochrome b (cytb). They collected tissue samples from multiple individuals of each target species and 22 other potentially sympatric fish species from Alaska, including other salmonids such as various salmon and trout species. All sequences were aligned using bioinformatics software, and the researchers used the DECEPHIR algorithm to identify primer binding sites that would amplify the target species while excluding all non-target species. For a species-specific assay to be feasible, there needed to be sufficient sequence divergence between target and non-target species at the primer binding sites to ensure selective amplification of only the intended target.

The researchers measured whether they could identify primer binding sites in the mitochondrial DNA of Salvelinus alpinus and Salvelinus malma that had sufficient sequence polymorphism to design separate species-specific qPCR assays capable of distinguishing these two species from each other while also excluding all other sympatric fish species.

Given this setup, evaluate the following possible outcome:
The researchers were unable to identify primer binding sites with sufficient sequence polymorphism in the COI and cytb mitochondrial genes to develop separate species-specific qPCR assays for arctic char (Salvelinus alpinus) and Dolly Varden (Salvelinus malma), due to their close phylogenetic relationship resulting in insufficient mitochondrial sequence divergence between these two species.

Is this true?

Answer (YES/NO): YES